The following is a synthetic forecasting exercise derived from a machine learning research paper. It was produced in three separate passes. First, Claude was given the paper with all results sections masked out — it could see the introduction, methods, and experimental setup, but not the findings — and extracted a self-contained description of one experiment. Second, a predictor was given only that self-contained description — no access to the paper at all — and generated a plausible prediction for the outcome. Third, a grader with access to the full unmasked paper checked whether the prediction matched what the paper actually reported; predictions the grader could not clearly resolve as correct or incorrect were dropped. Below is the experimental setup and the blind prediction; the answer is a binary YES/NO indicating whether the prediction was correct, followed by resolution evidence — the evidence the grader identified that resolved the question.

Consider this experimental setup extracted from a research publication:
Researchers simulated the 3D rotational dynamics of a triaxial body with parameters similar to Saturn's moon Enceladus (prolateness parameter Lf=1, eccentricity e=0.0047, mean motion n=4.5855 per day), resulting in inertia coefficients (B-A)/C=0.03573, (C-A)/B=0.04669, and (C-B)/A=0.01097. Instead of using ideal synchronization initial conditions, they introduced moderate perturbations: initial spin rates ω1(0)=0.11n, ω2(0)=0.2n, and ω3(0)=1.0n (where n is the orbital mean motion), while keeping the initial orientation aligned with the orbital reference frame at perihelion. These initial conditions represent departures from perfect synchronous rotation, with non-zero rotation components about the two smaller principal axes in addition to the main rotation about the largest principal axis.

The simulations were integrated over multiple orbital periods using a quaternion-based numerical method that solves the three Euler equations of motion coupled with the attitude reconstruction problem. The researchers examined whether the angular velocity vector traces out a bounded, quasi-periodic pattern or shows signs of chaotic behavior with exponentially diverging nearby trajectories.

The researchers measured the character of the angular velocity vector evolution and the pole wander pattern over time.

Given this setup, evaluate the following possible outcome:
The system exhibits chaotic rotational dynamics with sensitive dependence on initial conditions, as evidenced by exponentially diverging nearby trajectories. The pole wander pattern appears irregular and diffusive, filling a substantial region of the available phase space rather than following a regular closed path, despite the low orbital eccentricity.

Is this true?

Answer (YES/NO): NO